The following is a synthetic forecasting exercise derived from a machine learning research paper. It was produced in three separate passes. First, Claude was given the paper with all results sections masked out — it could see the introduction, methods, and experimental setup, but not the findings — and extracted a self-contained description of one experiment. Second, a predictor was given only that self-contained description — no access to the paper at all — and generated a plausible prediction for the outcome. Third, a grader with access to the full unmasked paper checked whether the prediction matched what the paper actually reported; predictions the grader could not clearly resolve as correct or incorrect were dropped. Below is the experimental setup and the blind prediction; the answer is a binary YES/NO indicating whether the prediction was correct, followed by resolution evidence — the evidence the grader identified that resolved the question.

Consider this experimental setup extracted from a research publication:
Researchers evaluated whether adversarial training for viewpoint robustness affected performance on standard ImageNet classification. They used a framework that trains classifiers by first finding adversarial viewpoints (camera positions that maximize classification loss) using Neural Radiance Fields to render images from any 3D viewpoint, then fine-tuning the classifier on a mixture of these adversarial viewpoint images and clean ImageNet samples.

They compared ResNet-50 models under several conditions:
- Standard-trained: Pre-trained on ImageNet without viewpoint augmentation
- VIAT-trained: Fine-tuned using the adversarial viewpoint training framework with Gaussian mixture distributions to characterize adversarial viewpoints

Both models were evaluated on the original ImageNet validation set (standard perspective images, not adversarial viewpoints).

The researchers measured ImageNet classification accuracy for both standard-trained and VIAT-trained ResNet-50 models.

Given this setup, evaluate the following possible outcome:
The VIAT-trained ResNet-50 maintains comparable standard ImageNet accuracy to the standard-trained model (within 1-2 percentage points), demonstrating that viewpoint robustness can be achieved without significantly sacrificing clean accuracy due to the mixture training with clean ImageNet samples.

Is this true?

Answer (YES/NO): YES